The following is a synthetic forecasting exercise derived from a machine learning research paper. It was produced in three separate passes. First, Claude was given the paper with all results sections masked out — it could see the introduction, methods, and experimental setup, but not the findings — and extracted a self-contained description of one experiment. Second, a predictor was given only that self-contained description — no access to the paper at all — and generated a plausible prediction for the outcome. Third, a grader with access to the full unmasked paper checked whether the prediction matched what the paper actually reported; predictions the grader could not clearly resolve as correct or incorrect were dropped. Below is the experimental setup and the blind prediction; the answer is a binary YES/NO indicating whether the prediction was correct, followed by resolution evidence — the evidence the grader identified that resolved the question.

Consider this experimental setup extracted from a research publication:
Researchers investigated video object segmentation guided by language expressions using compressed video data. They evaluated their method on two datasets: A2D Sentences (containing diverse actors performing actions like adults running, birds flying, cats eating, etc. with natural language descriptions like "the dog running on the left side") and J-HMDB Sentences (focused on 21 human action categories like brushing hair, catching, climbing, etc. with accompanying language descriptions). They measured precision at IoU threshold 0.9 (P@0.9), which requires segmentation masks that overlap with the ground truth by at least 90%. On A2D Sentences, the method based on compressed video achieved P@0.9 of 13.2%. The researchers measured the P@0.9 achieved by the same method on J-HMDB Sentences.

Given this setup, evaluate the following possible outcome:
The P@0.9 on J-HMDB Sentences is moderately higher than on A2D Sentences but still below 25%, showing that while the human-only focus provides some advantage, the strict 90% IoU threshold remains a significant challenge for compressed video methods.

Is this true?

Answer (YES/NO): NO